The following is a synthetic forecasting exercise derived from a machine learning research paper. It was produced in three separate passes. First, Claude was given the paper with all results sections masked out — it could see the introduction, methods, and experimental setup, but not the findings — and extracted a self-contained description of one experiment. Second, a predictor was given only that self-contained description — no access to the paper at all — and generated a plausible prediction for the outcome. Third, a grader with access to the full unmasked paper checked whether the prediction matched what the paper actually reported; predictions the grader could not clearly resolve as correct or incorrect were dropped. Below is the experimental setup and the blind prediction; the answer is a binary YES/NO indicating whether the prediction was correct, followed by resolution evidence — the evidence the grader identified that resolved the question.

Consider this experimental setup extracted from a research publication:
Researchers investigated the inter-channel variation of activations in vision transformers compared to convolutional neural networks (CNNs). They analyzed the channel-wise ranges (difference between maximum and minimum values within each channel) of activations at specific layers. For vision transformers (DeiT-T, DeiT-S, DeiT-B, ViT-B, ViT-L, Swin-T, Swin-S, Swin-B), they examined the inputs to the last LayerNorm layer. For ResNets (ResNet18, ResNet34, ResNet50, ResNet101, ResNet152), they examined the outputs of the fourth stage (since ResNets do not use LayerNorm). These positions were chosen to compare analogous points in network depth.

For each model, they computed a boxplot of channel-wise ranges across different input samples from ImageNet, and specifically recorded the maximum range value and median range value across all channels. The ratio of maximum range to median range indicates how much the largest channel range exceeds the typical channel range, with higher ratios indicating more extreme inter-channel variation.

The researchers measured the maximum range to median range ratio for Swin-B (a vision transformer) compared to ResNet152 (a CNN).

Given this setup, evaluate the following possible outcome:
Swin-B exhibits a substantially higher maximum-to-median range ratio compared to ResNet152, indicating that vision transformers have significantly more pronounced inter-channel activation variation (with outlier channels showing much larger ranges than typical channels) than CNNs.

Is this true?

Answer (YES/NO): YES